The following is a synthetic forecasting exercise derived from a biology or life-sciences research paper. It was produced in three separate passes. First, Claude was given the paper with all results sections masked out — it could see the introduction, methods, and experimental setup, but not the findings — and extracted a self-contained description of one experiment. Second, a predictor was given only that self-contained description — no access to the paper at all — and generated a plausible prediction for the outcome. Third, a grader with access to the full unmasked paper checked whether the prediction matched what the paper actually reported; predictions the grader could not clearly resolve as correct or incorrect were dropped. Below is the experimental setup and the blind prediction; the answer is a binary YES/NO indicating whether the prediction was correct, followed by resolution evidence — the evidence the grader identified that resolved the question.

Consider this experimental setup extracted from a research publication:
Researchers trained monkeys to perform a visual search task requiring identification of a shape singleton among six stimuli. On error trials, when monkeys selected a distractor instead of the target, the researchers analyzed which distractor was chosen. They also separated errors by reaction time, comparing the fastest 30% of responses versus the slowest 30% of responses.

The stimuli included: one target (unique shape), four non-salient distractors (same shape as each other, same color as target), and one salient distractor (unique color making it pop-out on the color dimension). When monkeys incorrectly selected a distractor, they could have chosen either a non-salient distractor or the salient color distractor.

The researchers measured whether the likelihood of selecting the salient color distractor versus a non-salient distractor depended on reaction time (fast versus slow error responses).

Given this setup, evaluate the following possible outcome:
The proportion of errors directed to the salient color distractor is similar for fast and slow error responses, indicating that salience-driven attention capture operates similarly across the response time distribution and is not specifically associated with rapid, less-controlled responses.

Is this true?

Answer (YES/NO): NO